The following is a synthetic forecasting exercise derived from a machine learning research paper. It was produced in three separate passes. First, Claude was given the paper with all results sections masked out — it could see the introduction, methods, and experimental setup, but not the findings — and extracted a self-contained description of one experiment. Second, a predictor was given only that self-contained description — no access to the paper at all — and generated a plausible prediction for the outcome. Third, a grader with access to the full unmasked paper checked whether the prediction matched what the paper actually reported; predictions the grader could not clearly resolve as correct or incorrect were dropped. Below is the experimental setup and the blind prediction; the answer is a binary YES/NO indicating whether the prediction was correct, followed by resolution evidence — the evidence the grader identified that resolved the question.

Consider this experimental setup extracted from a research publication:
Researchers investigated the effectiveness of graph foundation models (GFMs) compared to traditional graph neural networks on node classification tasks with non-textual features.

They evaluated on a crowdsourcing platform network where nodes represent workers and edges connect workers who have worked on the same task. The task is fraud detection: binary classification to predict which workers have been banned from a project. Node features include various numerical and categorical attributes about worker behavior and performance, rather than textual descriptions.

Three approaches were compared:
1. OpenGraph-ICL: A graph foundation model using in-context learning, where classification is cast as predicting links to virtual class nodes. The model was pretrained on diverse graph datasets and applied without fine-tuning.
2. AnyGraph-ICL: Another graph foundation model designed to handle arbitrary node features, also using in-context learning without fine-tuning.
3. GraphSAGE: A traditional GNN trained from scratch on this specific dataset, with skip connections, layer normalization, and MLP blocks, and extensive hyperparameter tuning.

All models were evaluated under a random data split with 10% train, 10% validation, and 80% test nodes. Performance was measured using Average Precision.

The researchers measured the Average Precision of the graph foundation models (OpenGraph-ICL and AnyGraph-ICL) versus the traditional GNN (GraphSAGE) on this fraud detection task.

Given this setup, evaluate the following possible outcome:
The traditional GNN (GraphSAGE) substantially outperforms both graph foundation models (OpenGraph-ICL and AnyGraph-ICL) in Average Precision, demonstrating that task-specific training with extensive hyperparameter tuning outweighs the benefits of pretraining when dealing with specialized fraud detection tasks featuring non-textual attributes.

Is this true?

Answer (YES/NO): YES